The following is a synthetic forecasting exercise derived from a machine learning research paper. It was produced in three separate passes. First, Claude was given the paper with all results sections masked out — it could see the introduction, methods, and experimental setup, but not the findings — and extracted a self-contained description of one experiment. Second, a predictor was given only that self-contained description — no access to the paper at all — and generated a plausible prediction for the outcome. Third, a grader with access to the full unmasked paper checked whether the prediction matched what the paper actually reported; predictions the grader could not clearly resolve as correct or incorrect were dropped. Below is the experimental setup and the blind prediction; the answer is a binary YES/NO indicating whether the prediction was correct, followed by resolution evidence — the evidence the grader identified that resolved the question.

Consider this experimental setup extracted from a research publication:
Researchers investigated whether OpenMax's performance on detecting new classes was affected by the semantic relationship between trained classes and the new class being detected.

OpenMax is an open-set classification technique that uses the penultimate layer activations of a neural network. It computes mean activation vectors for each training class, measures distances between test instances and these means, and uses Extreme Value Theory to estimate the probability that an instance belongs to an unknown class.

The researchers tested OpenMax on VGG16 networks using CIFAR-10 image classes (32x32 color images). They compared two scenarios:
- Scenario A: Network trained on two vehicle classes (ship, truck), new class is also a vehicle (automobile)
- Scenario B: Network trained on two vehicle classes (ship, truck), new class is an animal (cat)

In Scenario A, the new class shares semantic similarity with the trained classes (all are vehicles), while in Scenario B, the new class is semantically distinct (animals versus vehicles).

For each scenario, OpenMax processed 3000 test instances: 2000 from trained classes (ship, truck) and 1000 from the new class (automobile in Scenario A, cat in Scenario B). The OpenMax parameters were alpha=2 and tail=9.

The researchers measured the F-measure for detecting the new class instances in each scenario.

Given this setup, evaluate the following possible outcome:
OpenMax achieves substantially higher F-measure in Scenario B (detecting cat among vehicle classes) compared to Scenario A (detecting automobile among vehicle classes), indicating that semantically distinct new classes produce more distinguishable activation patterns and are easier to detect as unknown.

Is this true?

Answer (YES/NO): YES